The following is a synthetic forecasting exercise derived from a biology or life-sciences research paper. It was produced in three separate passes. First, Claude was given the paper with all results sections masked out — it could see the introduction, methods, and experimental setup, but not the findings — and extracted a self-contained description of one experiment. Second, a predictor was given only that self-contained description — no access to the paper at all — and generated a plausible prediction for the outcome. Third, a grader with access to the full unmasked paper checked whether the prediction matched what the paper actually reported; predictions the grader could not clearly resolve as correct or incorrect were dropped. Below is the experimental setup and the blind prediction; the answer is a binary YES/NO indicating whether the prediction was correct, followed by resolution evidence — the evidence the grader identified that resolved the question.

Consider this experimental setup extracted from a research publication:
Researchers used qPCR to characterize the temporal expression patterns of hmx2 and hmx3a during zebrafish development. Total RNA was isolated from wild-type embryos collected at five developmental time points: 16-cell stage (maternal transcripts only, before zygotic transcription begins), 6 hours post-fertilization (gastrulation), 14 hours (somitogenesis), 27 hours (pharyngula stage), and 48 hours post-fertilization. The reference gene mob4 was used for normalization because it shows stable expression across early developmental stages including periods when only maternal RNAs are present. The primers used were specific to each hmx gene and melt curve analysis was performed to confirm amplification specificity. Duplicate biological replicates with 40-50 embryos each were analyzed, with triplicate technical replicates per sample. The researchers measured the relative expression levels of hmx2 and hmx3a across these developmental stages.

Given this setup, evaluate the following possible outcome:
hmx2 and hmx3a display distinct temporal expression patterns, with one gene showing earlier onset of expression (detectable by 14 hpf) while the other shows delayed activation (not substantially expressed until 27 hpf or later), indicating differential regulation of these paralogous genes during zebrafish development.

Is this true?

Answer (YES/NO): NO